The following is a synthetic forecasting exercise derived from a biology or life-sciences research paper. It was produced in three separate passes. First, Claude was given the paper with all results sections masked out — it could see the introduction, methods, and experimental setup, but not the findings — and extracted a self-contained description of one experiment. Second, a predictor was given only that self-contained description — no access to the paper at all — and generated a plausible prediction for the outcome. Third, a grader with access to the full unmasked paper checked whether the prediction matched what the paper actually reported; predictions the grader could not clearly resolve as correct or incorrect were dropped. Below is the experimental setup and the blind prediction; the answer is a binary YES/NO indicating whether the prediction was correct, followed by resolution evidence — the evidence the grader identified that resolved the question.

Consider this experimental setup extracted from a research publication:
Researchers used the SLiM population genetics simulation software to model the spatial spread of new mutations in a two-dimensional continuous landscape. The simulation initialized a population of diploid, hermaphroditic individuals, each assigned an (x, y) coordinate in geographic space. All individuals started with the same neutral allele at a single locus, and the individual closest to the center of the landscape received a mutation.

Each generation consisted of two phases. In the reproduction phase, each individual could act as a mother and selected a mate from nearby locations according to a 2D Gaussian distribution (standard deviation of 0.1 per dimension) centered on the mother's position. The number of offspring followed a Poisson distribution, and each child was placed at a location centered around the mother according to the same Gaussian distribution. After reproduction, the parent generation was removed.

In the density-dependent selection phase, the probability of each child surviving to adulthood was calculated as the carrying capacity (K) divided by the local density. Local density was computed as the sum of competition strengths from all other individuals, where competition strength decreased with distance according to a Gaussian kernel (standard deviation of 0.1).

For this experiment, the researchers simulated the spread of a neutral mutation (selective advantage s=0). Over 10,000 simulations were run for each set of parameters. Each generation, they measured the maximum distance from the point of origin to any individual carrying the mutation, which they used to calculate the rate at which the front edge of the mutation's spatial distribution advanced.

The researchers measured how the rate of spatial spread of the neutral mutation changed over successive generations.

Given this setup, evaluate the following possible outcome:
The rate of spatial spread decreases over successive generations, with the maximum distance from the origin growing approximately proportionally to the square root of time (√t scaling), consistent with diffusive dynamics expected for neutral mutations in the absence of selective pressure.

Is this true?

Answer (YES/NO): YES